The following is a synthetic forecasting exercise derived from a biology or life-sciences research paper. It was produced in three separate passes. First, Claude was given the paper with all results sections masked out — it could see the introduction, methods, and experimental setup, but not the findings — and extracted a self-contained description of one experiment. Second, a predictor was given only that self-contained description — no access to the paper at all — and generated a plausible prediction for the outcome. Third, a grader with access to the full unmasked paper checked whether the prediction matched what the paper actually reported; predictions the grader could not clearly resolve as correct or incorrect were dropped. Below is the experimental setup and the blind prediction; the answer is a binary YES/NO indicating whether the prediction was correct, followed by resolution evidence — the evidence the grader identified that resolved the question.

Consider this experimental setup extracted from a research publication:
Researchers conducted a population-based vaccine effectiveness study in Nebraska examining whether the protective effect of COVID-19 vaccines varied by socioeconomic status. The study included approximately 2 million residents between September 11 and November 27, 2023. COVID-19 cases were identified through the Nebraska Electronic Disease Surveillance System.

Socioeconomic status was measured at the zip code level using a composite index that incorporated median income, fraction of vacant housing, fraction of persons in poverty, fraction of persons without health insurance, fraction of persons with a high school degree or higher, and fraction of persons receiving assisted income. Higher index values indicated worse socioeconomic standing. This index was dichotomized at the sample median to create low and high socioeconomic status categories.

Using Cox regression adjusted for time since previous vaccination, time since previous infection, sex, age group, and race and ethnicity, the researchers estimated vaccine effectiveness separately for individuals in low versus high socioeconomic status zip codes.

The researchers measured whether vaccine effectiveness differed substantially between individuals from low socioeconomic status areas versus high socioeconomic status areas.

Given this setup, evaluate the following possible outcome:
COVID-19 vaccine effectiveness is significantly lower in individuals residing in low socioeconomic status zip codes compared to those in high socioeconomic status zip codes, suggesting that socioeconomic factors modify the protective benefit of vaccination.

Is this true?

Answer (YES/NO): NO